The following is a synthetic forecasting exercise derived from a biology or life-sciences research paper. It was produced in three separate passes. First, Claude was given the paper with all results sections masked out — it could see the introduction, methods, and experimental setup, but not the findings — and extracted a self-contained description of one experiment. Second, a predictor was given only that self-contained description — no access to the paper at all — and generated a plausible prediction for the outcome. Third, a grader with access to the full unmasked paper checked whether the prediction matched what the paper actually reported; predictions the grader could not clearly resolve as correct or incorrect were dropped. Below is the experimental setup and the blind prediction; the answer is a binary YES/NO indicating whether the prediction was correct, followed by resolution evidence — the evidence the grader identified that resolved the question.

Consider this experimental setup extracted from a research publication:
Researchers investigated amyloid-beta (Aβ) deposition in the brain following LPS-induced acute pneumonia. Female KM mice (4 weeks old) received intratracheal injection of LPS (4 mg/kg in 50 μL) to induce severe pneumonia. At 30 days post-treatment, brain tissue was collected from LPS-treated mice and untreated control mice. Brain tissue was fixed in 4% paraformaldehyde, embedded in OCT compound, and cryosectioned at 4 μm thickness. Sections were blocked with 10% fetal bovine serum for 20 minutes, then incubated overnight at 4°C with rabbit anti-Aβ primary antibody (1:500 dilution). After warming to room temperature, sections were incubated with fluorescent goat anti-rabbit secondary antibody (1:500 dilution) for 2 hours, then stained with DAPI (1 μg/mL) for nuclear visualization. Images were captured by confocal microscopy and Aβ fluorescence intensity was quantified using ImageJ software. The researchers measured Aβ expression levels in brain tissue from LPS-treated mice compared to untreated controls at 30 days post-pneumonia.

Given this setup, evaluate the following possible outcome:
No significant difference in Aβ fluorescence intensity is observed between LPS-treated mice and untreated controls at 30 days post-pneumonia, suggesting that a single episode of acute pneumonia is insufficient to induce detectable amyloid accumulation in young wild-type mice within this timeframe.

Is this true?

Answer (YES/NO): NO